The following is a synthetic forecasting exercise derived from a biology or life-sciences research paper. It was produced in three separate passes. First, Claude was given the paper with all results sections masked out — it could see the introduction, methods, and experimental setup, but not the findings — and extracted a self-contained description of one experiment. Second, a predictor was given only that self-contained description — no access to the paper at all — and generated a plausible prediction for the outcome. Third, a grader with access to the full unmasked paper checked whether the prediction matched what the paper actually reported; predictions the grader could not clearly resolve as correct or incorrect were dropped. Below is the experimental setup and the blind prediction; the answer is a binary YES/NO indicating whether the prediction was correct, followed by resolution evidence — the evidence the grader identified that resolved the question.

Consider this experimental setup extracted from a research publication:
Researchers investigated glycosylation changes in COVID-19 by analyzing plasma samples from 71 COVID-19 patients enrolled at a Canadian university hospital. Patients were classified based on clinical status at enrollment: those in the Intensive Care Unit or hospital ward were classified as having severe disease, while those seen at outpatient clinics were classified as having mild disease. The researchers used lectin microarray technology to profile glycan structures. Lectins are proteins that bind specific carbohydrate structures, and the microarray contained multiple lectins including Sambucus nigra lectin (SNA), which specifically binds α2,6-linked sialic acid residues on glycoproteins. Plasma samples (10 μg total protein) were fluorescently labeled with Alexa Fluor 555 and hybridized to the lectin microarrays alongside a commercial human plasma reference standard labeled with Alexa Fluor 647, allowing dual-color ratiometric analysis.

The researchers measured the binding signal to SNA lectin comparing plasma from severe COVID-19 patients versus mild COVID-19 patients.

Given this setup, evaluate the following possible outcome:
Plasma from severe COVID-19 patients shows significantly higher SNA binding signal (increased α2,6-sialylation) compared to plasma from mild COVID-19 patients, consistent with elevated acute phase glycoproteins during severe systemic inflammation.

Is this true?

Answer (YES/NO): YES